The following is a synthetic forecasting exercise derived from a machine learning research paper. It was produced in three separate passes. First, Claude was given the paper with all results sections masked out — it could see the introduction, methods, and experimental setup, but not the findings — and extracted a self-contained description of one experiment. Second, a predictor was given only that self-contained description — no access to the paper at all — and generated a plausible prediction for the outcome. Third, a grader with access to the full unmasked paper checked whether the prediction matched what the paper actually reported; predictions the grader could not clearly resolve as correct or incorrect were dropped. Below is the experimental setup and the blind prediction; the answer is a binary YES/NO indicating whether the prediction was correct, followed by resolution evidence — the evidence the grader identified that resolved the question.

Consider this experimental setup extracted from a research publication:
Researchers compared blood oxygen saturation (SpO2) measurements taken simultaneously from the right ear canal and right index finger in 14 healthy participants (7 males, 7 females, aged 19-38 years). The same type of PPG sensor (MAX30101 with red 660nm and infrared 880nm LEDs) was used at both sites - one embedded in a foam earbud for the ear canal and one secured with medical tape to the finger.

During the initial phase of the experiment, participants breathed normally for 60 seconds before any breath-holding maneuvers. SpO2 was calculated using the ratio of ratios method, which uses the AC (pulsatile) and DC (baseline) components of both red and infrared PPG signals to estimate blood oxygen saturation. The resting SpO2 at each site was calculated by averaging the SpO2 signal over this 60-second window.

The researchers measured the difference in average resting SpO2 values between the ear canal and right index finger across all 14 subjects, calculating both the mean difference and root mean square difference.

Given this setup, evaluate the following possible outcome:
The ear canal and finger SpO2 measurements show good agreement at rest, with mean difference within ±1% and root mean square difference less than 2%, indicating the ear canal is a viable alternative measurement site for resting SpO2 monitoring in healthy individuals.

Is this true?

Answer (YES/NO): YES